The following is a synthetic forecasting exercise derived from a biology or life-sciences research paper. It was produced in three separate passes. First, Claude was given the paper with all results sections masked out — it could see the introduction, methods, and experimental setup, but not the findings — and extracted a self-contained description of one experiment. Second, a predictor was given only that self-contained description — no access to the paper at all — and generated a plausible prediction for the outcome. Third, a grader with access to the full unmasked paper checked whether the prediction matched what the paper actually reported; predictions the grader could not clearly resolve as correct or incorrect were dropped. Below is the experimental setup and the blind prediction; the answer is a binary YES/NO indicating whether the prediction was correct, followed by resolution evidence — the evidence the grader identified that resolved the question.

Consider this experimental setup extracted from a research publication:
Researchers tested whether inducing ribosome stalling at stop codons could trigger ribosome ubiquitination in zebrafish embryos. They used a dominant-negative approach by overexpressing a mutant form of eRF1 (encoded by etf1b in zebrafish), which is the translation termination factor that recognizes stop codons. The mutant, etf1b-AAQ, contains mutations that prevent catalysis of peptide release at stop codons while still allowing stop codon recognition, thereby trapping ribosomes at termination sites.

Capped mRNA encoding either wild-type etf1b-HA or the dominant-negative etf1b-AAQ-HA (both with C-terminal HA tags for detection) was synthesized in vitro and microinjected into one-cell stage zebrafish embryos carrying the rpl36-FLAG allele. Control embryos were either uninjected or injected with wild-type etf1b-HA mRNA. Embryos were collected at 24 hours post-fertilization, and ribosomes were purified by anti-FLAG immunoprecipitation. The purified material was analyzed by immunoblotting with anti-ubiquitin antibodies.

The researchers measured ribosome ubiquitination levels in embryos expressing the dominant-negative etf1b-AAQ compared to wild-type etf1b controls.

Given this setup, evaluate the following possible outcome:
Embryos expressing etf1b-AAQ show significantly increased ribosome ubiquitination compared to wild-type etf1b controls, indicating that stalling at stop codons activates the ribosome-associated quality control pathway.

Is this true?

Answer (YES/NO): YES